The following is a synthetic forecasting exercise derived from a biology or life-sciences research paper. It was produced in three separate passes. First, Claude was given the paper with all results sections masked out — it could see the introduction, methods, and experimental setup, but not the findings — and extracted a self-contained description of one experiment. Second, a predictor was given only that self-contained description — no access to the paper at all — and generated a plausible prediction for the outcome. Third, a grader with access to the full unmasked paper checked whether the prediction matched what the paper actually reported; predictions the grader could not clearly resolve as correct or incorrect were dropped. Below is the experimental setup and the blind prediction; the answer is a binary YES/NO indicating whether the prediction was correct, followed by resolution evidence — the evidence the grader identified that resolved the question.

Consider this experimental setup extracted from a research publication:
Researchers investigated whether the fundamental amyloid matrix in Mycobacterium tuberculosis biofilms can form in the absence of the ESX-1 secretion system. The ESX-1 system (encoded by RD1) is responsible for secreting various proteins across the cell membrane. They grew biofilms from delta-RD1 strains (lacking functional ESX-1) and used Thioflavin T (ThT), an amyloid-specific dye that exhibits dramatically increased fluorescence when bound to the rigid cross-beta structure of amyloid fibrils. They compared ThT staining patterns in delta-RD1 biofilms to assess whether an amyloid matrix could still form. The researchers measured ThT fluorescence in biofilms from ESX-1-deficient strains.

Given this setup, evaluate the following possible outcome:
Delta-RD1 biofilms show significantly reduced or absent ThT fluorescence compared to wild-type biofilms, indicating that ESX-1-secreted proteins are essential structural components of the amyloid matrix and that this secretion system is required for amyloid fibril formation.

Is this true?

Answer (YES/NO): NO